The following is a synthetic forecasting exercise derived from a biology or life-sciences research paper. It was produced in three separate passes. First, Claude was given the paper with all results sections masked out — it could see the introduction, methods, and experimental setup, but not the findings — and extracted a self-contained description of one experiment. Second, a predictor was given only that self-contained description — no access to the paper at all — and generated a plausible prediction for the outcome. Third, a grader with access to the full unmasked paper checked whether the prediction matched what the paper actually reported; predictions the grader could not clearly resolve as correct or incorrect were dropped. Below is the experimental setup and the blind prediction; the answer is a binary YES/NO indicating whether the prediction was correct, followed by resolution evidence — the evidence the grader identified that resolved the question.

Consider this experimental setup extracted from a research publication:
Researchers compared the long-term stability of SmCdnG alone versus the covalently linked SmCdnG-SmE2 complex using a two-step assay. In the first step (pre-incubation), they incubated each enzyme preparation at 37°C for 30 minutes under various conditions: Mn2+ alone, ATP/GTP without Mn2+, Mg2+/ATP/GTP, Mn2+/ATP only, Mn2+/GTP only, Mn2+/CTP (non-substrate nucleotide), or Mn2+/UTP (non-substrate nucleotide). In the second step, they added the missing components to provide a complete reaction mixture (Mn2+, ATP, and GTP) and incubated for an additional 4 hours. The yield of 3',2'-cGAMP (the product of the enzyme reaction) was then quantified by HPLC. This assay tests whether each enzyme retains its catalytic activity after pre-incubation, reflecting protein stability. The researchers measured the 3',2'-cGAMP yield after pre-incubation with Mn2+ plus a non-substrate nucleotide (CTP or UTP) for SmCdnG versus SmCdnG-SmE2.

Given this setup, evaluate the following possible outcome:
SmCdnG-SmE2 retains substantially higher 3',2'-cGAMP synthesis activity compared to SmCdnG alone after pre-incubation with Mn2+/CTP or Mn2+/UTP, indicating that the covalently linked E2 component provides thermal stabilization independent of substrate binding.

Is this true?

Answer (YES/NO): YES